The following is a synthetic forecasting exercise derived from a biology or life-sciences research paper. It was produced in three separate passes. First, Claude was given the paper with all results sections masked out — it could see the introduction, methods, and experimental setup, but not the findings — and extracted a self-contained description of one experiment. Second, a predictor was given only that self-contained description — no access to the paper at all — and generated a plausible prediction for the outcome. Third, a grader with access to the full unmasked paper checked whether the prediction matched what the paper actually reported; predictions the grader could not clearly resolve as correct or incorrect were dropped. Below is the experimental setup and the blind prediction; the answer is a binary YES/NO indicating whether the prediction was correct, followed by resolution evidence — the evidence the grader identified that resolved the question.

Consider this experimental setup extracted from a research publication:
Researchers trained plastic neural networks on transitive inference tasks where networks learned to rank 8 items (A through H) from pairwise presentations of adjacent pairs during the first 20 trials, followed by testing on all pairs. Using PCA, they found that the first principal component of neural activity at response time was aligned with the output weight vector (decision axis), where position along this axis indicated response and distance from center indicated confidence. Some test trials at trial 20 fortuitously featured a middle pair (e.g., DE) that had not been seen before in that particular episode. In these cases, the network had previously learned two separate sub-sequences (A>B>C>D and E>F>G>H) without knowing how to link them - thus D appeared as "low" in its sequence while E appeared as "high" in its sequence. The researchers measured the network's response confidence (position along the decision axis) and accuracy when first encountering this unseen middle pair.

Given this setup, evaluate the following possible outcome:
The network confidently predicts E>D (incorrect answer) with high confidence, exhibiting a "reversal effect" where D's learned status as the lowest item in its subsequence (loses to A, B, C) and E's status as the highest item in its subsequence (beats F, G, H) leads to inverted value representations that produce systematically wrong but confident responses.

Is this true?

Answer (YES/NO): YES